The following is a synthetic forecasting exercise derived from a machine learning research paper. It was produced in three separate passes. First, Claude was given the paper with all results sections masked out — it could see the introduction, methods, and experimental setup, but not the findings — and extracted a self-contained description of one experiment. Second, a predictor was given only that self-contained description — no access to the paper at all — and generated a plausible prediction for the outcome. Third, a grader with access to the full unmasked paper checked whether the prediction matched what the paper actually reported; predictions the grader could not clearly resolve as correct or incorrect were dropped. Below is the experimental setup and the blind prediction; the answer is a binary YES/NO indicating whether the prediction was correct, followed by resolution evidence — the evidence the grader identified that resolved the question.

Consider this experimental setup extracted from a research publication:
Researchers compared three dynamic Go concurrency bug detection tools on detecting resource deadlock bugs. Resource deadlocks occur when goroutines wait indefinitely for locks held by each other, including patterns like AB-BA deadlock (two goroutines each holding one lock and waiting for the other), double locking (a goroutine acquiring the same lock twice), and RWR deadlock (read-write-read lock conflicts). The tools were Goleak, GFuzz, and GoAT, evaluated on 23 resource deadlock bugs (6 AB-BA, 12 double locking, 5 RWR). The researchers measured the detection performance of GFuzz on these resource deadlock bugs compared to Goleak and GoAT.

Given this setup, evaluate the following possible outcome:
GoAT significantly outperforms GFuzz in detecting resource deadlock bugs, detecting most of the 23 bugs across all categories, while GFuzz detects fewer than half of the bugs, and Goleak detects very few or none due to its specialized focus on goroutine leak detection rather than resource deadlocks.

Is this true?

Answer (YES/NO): NO